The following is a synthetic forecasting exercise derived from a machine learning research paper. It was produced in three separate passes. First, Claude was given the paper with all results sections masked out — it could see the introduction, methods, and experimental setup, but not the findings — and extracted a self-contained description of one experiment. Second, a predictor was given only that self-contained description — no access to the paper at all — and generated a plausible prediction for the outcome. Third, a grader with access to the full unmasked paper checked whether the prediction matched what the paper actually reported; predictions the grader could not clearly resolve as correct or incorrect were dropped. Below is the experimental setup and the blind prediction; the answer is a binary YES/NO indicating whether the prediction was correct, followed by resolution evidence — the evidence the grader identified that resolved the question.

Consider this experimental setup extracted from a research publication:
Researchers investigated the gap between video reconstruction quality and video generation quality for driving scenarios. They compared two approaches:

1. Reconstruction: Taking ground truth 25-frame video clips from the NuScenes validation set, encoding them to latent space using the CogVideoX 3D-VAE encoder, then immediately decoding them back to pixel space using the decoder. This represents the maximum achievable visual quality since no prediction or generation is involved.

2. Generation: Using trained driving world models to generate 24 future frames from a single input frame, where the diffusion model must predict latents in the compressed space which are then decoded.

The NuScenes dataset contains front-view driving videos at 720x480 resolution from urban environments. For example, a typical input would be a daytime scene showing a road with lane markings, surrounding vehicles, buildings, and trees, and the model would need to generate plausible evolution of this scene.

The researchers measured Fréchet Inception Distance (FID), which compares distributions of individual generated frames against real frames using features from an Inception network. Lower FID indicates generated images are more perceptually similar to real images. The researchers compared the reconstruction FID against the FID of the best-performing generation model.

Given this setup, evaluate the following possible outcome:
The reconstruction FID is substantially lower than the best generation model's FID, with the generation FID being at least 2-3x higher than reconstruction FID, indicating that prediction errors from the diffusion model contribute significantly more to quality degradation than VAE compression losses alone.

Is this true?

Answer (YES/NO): YES